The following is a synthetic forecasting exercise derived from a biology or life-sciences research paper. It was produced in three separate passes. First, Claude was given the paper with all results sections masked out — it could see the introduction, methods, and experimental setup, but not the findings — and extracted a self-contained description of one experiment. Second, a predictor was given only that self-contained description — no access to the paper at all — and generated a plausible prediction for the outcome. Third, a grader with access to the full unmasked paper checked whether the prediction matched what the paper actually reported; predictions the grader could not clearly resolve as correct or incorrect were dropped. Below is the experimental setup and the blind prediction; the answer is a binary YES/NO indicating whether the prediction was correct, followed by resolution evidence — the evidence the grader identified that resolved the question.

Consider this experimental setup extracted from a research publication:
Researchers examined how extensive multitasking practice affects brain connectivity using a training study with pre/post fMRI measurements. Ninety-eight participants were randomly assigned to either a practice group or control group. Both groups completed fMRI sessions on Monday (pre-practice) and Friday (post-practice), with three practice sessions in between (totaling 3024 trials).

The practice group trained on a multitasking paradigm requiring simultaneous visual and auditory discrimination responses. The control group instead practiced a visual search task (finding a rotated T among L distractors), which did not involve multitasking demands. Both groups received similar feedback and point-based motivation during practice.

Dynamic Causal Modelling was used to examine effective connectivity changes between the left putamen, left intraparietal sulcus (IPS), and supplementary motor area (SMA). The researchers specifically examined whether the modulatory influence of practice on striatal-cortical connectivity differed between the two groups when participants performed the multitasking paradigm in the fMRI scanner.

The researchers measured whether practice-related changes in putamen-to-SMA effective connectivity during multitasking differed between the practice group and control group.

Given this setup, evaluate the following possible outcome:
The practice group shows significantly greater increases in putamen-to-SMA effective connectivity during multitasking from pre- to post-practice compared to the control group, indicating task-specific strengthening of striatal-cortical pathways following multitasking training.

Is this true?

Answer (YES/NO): NO